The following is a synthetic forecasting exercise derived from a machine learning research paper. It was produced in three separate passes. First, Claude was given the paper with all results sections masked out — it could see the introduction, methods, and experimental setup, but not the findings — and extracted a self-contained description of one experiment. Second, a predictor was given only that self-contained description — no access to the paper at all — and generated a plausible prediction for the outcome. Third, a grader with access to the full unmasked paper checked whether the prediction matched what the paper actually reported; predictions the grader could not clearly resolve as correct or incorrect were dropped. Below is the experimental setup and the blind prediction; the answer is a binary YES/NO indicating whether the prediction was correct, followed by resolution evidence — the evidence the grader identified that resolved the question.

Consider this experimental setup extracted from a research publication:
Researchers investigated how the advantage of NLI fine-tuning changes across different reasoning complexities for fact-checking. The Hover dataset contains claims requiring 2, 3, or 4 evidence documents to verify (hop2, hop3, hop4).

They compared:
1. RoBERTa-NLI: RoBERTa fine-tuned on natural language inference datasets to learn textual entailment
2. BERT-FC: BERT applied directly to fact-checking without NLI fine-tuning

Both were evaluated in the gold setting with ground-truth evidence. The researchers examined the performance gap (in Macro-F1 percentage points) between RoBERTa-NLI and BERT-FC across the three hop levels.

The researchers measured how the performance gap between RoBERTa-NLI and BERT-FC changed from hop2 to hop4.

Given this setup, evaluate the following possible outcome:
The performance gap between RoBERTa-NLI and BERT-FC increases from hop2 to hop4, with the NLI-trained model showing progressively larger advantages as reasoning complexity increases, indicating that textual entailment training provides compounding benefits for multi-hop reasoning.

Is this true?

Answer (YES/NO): NO